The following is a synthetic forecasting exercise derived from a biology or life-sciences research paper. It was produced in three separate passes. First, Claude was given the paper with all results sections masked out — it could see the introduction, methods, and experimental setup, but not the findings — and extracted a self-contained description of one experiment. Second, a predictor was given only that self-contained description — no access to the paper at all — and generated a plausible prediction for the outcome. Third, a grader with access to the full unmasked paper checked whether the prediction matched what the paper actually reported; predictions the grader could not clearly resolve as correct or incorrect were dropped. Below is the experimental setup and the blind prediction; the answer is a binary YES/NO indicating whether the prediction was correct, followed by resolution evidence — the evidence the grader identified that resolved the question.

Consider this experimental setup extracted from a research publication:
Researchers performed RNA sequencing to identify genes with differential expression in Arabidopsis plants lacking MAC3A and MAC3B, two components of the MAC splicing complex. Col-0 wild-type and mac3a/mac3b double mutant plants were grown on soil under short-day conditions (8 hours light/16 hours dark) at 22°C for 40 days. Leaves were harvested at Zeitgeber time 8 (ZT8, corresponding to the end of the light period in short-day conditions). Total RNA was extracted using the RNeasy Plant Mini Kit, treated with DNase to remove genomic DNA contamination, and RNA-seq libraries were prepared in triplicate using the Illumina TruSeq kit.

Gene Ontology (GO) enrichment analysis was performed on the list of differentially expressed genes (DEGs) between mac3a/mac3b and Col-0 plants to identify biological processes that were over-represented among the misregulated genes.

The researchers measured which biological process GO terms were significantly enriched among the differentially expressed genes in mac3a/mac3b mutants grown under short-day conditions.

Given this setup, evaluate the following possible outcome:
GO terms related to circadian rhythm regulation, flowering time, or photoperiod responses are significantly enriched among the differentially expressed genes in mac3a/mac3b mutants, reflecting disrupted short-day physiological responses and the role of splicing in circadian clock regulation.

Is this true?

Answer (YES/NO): YES